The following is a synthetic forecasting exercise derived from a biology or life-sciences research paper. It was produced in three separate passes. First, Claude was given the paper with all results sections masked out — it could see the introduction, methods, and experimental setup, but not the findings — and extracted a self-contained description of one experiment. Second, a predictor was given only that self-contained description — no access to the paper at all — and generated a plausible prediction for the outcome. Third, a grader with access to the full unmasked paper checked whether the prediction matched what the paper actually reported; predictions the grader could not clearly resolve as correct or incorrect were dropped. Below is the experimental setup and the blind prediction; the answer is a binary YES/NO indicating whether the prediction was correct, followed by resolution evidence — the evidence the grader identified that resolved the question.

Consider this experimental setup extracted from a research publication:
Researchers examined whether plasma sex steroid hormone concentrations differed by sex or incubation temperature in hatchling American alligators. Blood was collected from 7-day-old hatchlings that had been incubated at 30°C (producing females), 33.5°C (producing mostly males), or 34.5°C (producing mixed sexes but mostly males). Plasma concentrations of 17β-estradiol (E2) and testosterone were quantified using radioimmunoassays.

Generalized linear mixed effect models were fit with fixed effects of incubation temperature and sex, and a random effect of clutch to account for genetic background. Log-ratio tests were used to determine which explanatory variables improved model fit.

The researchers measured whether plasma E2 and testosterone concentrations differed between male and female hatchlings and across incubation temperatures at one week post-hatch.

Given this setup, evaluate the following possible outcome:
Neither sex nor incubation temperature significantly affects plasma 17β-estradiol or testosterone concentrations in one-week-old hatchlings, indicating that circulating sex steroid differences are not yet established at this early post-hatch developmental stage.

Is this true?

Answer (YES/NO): YES